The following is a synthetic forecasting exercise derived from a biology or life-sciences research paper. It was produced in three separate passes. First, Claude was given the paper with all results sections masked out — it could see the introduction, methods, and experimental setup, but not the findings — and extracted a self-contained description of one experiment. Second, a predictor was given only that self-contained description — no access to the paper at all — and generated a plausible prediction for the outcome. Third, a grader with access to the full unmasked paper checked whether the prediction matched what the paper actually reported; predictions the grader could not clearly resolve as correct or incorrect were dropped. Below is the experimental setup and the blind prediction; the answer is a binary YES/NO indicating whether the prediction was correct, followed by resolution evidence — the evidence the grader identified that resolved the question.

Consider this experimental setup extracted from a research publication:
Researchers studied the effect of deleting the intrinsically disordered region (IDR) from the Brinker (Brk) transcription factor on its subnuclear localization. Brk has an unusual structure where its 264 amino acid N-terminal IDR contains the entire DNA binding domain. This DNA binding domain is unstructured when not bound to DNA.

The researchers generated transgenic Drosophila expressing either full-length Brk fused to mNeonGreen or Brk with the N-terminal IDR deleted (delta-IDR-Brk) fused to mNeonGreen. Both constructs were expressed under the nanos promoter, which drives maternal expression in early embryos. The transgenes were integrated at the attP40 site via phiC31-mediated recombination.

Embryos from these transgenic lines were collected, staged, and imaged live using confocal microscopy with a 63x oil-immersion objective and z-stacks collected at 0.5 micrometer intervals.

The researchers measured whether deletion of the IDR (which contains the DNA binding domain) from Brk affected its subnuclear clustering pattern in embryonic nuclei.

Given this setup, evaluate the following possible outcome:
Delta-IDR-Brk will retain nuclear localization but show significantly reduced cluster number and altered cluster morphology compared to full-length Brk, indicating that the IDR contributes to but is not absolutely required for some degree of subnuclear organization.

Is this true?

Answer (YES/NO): NO